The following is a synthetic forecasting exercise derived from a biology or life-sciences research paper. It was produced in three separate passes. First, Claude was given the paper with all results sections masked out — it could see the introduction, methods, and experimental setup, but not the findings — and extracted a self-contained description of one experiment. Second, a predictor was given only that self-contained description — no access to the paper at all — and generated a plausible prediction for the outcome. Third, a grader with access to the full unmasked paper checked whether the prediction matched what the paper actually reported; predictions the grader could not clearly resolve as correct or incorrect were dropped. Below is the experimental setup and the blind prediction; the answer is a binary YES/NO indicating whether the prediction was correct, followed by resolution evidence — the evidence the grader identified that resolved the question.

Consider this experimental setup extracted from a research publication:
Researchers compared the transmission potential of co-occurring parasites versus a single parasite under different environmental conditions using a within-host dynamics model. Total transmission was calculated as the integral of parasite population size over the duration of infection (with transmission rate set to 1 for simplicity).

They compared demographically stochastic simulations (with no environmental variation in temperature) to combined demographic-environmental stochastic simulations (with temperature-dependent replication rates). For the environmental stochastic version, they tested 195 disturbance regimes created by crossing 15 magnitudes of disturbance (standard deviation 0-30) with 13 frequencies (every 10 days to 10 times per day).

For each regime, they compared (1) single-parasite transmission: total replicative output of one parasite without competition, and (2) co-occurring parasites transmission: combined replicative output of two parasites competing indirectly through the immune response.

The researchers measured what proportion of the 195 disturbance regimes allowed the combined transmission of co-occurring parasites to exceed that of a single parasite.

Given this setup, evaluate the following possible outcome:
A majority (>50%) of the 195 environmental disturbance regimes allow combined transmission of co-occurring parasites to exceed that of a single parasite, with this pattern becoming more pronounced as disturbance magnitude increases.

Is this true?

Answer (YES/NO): NO